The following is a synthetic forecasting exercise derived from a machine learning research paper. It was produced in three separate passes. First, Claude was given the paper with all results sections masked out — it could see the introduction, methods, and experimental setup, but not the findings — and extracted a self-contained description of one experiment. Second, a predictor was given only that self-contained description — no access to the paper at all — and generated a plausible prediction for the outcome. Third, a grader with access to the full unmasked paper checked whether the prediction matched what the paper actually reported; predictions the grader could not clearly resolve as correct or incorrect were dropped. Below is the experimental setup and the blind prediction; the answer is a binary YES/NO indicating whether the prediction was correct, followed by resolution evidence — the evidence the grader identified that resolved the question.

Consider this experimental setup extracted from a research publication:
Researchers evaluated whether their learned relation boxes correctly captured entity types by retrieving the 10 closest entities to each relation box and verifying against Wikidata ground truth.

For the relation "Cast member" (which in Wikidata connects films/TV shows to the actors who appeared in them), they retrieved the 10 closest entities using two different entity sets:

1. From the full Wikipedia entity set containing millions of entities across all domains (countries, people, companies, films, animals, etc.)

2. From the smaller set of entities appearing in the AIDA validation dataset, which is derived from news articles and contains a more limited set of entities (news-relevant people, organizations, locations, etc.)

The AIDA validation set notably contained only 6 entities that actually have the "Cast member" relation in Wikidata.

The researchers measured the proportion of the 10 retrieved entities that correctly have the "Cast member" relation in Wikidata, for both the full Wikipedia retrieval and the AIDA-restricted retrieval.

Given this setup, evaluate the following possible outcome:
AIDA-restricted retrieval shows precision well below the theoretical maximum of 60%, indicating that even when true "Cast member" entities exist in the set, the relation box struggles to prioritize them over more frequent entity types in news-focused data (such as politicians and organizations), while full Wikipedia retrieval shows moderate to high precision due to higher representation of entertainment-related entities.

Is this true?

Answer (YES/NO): NO